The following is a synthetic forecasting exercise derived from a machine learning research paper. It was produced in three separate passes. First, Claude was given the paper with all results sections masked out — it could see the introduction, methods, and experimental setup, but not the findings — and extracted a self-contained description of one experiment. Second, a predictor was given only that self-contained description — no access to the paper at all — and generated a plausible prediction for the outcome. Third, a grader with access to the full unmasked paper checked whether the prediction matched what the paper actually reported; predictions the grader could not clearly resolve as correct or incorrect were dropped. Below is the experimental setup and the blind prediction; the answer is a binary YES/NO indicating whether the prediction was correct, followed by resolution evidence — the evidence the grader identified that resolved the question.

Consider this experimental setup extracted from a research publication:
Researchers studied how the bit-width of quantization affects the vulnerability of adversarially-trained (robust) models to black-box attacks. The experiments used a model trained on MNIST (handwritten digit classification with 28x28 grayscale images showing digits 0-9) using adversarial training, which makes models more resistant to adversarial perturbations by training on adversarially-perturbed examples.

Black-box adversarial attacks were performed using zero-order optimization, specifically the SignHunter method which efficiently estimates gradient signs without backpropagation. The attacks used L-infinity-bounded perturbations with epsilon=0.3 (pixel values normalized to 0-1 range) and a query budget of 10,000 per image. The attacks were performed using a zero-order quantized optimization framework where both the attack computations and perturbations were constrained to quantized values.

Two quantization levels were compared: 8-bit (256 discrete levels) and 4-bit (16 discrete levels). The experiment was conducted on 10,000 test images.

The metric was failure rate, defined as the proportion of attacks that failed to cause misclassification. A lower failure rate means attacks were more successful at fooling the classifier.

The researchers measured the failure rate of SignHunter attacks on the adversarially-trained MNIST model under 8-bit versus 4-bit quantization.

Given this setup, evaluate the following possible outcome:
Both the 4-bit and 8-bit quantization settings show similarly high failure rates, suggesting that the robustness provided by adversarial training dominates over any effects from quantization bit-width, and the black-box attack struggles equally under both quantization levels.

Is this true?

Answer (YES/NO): NO